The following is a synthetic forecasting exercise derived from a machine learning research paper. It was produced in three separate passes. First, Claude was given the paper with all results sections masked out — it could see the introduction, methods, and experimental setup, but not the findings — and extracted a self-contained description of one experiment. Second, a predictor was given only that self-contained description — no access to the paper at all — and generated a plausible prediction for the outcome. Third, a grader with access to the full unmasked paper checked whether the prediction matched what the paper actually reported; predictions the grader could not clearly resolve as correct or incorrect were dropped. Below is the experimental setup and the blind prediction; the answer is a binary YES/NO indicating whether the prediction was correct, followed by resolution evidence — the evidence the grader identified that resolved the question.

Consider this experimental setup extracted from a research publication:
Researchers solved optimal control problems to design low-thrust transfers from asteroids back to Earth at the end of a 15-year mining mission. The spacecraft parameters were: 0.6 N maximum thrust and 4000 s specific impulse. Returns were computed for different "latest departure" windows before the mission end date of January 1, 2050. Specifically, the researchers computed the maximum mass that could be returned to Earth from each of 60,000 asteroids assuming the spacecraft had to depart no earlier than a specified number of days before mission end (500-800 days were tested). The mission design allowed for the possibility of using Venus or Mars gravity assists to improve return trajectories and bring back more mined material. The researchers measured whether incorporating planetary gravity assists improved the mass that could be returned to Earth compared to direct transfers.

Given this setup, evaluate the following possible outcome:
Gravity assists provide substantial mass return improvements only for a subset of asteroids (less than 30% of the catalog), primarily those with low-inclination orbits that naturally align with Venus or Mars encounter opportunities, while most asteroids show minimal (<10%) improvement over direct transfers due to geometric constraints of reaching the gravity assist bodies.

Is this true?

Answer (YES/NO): NO